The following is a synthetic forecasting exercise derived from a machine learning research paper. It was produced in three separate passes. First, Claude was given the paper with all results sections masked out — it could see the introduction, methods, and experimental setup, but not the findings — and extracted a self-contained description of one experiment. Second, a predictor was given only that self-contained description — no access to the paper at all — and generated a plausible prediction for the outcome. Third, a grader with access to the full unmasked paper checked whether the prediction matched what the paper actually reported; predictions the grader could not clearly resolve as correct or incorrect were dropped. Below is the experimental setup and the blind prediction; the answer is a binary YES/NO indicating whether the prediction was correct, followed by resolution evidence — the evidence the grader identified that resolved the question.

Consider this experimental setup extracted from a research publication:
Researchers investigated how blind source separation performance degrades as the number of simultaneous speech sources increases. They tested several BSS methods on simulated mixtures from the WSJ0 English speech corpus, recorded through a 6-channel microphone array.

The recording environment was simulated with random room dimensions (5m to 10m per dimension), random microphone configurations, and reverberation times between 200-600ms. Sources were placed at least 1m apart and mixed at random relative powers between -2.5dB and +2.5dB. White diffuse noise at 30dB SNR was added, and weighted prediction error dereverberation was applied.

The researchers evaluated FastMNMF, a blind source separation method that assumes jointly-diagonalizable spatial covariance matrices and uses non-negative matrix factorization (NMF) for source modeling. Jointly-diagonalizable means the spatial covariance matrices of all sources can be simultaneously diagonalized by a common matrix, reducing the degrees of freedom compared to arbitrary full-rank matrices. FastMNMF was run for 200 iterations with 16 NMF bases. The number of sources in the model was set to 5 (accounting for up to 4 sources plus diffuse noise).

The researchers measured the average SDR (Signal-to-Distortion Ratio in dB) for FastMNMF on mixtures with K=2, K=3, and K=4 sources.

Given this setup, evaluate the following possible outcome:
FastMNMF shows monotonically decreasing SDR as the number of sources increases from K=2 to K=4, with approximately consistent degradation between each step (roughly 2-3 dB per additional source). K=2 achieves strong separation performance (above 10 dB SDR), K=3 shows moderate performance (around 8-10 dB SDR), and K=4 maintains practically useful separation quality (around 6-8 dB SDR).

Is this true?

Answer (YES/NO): NO